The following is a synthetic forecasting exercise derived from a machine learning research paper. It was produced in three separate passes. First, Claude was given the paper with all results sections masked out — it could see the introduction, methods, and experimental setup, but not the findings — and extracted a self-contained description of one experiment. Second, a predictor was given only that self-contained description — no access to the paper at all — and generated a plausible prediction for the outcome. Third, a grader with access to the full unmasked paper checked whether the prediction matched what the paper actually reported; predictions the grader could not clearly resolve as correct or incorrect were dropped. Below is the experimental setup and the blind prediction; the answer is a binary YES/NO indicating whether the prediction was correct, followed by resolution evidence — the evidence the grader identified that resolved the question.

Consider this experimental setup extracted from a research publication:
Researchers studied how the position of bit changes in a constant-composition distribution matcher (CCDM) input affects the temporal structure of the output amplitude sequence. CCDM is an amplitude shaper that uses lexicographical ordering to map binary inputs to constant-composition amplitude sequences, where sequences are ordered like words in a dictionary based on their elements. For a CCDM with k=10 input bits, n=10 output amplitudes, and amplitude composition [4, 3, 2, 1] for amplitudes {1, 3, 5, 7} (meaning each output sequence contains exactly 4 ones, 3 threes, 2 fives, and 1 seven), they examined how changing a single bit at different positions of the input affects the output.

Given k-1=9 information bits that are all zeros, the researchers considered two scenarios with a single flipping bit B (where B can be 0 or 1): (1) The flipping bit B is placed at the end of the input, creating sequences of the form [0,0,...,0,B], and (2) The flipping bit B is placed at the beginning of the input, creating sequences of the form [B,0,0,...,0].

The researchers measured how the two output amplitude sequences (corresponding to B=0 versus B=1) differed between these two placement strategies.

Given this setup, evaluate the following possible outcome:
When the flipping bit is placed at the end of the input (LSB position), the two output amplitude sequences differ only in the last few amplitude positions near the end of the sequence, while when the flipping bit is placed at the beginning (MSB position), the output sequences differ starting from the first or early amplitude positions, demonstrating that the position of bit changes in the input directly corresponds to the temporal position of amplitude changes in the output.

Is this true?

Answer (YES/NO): NO